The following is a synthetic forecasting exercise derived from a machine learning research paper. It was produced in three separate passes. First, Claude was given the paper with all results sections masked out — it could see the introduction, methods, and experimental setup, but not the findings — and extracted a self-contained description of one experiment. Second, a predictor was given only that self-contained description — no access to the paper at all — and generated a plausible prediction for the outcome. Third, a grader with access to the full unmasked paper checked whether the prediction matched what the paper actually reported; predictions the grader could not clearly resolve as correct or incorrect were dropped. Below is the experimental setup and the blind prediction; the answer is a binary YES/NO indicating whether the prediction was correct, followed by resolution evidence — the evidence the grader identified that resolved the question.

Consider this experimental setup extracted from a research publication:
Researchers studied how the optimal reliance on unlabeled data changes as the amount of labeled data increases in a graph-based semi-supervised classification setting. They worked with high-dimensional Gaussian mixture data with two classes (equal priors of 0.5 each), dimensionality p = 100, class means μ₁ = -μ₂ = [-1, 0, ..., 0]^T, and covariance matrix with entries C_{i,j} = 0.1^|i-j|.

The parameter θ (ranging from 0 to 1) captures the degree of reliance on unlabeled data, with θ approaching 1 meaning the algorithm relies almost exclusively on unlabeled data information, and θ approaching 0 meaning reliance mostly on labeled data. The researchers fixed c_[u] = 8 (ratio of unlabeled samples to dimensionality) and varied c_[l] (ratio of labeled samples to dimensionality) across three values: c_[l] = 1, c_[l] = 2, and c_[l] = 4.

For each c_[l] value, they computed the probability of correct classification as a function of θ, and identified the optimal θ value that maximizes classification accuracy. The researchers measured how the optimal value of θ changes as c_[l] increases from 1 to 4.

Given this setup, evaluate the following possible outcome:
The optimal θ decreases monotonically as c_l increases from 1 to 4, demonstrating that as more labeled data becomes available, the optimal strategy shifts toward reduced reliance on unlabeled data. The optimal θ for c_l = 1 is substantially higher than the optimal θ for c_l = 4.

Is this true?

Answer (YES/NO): YES